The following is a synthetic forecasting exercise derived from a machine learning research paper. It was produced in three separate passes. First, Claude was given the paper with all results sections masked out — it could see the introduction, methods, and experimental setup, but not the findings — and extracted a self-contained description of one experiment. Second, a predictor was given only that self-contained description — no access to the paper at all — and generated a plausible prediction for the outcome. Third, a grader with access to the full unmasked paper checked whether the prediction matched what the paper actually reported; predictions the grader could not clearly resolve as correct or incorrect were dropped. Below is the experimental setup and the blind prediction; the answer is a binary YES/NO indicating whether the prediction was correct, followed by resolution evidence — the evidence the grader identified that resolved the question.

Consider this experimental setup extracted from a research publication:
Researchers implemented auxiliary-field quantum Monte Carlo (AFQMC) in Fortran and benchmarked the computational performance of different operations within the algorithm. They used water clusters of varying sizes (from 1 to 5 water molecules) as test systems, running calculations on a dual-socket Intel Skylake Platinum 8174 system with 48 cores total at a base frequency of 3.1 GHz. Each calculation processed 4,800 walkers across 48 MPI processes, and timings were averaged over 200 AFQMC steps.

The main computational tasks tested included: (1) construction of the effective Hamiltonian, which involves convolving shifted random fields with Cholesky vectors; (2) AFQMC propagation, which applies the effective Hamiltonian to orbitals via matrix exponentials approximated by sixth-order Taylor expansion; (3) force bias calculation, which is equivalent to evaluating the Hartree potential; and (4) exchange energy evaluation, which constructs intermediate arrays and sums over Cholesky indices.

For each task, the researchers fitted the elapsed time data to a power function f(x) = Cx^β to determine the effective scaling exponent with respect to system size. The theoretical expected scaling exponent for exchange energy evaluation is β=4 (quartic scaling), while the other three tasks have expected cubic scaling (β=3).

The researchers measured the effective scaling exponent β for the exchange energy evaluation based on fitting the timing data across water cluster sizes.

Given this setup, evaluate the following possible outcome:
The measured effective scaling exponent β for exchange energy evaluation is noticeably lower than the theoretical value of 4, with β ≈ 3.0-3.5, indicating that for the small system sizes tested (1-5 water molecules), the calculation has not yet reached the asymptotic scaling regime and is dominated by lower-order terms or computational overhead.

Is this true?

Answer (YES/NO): YES